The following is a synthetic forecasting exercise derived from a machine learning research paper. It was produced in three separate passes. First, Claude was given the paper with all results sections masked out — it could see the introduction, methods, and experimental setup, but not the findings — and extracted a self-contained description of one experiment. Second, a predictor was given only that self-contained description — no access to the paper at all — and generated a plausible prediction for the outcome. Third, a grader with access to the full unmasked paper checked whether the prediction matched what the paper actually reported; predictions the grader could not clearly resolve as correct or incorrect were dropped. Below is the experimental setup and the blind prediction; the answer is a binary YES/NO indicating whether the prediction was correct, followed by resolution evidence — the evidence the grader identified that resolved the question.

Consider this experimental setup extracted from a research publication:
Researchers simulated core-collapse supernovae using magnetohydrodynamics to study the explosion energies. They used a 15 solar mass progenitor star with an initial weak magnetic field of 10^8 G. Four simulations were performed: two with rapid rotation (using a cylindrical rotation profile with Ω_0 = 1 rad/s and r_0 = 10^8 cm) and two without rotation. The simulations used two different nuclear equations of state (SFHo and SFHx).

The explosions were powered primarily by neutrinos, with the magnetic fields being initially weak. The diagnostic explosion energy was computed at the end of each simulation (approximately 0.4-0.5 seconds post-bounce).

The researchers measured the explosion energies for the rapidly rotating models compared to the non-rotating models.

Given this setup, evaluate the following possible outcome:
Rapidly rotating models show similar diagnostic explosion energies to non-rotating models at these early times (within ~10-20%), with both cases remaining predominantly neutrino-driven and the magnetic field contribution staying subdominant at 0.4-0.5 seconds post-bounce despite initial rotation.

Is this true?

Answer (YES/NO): NO